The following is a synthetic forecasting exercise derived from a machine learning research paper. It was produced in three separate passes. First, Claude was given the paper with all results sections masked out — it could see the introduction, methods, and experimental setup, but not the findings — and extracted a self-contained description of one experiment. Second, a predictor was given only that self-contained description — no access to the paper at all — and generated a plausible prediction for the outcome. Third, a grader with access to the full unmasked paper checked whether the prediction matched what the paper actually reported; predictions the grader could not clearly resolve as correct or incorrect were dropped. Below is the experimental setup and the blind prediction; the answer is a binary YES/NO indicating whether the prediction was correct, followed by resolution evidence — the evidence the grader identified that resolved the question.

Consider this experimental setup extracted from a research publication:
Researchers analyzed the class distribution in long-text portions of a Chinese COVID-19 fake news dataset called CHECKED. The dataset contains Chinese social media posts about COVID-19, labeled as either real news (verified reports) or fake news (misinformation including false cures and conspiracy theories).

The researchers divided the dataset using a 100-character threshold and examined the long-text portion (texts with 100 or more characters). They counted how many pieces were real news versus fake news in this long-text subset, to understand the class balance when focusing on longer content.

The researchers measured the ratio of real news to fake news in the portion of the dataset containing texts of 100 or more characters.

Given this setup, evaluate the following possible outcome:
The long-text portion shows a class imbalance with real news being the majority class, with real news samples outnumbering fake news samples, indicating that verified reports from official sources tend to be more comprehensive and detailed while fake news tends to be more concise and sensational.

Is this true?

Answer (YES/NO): YES